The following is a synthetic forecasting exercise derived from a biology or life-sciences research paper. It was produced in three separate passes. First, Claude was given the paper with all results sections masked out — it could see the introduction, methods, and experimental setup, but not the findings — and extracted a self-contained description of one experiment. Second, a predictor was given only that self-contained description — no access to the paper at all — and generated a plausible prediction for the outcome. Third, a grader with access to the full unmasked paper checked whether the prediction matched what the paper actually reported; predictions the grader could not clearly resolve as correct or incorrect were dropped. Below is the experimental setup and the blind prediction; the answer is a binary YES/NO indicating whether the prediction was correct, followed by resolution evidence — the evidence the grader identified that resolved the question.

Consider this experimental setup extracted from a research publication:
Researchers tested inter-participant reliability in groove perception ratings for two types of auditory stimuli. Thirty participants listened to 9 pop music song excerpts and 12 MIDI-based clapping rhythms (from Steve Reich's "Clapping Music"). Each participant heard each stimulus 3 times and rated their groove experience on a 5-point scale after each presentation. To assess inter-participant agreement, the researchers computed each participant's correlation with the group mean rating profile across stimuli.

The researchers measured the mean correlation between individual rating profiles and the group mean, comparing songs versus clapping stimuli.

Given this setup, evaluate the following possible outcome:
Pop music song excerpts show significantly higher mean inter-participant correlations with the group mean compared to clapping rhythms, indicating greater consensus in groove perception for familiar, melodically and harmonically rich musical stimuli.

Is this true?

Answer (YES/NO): YES